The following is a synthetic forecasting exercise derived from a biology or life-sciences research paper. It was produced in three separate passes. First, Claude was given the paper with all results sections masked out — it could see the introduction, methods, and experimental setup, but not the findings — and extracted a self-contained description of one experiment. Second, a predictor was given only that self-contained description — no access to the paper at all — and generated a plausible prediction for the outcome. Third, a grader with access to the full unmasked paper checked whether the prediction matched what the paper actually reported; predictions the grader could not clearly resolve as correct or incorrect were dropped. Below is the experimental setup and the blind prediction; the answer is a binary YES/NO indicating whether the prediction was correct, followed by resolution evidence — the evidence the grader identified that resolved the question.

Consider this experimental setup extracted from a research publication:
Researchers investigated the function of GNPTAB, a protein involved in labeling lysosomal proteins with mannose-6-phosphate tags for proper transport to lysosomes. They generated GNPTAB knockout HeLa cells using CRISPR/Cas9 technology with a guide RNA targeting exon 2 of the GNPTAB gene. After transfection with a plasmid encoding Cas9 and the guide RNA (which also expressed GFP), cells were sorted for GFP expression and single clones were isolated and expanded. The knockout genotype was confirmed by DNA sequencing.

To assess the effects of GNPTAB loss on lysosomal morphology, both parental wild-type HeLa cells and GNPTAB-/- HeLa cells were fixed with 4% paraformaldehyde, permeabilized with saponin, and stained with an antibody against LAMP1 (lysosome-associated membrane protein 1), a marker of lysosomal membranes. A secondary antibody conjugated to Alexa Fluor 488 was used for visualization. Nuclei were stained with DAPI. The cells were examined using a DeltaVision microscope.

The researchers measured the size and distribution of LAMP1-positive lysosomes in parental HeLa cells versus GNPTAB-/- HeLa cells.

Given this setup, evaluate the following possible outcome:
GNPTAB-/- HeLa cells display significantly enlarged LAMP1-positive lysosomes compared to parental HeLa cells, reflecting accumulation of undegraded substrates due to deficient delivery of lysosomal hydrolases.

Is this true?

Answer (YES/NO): YES